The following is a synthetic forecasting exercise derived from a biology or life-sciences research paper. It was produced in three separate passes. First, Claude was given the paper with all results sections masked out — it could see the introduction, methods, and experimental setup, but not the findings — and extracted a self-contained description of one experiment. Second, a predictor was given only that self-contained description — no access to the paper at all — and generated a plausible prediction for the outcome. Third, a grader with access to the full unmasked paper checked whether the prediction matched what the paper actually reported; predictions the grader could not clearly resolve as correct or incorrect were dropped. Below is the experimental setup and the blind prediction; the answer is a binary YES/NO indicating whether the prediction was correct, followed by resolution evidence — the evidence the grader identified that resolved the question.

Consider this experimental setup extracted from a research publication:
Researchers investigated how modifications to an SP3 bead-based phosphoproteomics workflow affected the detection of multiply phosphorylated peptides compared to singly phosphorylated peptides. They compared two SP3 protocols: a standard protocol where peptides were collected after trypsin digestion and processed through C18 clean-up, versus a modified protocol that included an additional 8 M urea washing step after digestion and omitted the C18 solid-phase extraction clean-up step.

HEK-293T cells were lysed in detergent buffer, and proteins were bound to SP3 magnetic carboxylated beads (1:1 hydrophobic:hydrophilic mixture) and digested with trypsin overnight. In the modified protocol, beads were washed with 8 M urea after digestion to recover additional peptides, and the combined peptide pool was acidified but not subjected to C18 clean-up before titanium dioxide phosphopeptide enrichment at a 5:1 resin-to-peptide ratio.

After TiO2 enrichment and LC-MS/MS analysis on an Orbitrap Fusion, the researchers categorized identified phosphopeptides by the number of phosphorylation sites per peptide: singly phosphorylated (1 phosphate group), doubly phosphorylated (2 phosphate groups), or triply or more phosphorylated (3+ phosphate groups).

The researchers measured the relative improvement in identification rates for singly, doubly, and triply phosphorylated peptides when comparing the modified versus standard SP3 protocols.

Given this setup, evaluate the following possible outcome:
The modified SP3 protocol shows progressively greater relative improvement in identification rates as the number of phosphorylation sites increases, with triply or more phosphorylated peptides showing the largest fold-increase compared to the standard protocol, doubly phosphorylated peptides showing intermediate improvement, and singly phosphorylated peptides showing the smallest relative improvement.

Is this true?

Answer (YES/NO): YES